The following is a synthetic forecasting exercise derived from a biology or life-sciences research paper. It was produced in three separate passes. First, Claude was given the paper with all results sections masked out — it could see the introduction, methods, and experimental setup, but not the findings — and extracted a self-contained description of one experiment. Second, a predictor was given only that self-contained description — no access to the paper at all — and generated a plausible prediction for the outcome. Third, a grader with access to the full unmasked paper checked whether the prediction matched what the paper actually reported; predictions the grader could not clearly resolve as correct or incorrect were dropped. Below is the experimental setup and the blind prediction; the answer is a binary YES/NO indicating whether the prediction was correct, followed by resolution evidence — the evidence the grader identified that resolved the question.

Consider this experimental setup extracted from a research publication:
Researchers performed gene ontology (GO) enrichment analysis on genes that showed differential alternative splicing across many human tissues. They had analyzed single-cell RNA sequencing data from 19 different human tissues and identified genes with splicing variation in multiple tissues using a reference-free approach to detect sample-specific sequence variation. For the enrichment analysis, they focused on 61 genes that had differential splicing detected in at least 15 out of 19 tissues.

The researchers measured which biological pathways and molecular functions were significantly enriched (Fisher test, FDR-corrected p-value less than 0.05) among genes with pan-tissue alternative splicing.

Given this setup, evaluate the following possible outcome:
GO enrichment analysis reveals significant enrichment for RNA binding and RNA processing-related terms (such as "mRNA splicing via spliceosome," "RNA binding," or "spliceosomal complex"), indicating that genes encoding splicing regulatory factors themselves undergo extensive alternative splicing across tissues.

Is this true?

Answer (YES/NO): YES